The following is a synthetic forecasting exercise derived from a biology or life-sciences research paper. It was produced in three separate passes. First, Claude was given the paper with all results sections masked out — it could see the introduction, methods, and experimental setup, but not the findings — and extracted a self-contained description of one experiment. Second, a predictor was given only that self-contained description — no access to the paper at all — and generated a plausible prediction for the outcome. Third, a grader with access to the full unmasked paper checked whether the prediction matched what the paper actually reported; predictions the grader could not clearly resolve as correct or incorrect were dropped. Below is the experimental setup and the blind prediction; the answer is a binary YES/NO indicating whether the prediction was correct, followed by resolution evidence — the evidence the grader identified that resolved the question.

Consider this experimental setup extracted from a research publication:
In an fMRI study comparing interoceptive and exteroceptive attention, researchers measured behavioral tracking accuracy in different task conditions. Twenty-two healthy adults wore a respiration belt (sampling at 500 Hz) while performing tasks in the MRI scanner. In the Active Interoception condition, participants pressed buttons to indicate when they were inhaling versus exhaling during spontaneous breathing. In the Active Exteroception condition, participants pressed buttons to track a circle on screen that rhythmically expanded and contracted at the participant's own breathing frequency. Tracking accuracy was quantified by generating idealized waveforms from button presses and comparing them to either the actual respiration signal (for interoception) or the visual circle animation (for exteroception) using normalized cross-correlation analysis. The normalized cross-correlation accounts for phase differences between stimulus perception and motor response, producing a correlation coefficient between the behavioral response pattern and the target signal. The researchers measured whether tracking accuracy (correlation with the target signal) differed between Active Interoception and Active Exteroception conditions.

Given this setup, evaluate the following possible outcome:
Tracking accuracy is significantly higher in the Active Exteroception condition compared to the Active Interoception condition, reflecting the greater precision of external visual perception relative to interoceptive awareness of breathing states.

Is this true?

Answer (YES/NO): NO